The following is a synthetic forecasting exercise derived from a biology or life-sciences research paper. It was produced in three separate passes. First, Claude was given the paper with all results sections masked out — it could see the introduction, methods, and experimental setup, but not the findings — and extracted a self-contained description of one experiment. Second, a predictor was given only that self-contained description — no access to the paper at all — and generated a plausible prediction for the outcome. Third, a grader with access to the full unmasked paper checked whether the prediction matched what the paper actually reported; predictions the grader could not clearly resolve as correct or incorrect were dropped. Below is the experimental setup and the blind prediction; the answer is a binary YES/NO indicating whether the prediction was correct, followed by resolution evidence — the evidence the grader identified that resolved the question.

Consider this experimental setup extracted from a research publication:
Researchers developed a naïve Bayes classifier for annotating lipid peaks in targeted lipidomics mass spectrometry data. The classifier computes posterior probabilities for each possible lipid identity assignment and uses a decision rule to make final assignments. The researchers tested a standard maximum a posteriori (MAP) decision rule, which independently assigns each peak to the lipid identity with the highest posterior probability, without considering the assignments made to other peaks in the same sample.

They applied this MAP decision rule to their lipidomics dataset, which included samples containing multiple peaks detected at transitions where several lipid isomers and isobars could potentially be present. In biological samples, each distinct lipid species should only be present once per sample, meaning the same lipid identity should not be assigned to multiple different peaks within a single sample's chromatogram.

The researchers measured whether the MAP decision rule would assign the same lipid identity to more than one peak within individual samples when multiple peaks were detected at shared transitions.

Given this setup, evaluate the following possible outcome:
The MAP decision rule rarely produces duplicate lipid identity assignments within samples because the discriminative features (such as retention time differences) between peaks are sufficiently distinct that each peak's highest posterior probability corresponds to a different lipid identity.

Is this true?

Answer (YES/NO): NO